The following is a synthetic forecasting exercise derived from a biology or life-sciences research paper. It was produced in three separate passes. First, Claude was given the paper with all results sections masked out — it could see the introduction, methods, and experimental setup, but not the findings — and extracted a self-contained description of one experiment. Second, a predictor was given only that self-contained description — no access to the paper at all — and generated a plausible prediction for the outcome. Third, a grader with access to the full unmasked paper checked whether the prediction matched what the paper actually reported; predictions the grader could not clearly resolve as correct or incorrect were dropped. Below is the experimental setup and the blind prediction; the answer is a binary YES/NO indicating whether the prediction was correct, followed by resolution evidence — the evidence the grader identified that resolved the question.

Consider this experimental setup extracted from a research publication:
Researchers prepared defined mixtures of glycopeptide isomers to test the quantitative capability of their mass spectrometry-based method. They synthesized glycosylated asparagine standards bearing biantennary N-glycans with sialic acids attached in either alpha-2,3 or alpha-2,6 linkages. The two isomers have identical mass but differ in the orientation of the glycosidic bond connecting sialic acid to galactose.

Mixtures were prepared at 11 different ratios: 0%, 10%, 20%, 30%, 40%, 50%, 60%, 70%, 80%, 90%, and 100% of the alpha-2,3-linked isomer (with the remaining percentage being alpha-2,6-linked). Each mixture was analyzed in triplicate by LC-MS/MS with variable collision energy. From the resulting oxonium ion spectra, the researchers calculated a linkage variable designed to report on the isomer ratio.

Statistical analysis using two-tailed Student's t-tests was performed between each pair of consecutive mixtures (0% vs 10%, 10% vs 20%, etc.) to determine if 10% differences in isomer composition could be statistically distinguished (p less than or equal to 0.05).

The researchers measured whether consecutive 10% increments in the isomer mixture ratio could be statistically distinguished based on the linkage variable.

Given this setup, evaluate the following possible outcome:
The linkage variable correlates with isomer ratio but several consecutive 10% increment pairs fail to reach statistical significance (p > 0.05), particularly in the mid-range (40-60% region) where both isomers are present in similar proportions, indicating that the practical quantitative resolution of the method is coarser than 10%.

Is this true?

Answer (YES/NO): NO